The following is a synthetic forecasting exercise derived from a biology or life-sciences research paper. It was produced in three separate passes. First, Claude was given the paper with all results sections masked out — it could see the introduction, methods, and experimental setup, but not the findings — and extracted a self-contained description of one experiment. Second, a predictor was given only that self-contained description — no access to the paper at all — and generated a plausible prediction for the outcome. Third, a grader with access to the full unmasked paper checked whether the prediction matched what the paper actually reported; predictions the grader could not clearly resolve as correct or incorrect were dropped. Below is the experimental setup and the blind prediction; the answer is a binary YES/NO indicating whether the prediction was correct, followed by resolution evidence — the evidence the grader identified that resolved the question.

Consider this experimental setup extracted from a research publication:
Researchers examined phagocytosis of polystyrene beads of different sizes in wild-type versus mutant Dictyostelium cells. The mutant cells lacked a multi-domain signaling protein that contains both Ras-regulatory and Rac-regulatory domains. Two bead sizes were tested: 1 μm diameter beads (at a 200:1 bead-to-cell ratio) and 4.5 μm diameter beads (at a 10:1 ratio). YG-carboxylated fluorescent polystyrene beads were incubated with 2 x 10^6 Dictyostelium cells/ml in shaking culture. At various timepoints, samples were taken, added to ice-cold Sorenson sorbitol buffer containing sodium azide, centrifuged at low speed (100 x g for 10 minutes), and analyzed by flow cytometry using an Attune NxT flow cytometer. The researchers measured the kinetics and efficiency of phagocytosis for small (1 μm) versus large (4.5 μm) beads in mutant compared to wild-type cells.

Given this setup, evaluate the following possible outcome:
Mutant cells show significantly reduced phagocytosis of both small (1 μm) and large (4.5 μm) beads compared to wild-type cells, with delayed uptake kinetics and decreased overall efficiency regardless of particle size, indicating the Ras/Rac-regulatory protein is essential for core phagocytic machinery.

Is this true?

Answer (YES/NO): NO